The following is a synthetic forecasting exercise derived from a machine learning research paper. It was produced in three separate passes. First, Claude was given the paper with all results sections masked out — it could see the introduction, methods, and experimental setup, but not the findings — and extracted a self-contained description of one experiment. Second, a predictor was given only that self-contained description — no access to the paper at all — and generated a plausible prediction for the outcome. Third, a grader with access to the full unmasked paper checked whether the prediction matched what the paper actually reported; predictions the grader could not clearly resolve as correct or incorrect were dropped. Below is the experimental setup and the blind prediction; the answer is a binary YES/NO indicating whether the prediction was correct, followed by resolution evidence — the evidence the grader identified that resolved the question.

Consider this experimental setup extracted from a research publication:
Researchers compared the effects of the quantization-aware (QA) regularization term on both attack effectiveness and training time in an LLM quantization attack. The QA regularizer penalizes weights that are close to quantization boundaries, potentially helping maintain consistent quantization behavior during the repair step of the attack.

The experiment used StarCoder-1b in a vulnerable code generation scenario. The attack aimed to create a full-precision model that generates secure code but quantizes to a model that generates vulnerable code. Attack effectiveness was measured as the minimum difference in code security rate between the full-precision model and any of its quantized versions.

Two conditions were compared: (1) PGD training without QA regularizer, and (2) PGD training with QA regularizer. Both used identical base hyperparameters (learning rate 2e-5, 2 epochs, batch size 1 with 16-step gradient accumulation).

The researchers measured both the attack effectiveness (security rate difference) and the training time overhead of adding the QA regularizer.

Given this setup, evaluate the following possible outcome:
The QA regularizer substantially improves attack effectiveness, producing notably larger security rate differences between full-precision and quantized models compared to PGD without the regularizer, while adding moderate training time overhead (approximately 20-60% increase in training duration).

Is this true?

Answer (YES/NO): NO